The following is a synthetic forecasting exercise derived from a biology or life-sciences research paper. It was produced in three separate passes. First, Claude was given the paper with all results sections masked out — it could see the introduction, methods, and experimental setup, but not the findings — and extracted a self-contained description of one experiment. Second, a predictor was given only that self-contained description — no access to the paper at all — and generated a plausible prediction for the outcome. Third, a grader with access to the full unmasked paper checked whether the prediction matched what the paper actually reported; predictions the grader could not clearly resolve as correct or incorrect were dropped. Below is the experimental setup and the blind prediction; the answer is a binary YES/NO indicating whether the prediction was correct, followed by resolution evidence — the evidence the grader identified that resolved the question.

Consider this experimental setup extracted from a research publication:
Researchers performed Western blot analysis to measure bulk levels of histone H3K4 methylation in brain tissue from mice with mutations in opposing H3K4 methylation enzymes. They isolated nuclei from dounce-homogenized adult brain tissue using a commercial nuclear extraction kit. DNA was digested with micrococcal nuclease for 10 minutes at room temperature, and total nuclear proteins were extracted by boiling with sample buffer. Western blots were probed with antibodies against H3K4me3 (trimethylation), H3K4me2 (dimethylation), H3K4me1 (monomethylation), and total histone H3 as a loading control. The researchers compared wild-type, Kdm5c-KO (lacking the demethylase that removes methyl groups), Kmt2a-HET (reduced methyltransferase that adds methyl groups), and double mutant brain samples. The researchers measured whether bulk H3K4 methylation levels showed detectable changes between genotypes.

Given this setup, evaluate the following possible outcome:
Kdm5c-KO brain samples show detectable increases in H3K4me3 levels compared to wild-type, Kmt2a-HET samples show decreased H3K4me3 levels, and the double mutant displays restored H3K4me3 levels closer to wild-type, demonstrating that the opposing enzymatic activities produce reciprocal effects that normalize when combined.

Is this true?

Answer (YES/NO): NO